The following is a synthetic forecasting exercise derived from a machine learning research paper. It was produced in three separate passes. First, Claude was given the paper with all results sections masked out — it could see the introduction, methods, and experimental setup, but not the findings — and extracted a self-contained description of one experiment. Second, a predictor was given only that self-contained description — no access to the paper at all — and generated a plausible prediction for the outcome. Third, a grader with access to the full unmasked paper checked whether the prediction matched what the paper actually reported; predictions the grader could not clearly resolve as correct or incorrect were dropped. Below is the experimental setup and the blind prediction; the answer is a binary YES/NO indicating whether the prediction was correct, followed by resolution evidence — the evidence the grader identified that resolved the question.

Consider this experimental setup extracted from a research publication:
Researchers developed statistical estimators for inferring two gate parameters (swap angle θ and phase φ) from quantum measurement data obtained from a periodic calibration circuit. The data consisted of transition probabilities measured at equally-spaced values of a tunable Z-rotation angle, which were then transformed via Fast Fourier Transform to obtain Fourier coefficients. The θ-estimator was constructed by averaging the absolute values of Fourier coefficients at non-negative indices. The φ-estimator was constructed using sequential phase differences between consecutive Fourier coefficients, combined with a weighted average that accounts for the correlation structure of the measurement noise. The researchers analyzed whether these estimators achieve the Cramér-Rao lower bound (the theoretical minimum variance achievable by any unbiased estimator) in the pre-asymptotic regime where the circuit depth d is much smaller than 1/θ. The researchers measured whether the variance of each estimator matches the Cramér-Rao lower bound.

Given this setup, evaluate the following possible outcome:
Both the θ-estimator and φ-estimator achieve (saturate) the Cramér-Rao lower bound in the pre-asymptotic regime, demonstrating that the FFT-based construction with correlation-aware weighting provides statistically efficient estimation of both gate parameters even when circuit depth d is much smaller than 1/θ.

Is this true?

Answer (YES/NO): YES